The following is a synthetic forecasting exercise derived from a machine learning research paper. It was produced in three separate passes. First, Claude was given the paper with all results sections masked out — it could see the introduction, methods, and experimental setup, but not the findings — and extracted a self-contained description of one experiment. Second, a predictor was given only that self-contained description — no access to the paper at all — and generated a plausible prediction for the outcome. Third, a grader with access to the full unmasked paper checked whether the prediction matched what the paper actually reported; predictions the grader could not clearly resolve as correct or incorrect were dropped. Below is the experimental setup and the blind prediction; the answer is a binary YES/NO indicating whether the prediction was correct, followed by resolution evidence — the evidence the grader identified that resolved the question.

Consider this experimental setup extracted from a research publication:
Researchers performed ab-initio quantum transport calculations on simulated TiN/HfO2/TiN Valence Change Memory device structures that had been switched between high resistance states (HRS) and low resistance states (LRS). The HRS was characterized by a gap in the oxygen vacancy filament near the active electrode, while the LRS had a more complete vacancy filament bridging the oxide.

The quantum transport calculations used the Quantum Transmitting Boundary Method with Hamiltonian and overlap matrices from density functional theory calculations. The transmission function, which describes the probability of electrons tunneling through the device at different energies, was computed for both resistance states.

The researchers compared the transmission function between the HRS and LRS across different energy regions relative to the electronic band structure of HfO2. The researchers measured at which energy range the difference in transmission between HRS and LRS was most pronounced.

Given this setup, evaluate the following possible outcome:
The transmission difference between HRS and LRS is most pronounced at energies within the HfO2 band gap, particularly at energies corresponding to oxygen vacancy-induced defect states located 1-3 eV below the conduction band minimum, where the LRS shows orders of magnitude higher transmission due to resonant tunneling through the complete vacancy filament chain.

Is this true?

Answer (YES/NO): NO